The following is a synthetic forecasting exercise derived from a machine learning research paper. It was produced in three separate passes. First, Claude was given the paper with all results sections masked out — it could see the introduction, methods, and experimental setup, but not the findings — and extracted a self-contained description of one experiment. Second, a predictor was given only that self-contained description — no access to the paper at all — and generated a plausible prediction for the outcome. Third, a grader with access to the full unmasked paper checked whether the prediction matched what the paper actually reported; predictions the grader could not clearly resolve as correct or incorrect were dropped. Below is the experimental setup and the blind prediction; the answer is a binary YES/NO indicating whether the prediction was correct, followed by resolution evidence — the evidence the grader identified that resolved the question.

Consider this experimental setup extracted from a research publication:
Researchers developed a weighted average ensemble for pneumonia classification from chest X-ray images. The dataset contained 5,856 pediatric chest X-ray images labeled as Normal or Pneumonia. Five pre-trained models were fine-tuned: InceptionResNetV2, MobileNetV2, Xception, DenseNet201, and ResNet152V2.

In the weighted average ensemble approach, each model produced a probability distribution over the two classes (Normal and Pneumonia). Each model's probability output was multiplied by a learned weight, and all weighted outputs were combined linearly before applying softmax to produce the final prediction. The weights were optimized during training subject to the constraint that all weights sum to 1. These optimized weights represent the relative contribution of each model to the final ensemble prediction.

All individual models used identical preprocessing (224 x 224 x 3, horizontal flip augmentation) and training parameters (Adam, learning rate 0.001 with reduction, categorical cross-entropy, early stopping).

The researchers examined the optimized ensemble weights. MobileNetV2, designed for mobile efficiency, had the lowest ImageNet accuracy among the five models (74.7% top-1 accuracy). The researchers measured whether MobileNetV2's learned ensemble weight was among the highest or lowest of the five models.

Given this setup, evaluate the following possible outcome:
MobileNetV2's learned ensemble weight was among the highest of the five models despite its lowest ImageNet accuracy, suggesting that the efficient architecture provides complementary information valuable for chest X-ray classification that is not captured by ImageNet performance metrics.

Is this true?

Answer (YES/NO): NO